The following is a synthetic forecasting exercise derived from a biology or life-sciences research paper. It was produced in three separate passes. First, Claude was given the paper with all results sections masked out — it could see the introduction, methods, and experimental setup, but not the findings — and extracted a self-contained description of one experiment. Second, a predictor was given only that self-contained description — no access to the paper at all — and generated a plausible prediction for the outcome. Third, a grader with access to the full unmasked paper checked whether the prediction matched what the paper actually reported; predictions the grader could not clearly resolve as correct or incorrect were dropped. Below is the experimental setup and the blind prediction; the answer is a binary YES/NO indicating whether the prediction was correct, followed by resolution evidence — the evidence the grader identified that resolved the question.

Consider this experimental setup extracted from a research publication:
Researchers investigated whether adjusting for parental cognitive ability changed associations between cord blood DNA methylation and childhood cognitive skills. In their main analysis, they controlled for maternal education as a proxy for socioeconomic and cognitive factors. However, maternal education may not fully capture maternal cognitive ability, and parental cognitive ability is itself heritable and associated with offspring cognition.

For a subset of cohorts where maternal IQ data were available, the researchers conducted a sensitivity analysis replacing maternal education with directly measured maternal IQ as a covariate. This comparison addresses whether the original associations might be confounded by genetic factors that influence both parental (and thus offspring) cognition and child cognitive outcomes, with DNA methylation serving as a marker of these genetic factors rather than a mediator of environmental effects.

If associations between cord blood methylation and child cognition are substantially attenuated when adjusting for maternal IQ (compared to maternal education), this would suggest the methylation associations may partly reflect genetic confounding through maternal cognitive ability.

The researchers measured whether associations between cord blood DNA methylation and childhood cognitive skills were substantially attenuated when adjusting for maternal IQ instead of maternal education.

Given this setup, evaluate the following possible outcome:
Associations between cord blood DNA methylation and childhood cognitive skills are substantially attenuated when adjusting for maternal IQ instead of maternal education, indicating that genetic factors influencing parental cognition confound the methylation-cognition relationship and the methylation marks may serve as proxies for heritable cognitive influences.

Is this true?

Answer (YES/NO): YES